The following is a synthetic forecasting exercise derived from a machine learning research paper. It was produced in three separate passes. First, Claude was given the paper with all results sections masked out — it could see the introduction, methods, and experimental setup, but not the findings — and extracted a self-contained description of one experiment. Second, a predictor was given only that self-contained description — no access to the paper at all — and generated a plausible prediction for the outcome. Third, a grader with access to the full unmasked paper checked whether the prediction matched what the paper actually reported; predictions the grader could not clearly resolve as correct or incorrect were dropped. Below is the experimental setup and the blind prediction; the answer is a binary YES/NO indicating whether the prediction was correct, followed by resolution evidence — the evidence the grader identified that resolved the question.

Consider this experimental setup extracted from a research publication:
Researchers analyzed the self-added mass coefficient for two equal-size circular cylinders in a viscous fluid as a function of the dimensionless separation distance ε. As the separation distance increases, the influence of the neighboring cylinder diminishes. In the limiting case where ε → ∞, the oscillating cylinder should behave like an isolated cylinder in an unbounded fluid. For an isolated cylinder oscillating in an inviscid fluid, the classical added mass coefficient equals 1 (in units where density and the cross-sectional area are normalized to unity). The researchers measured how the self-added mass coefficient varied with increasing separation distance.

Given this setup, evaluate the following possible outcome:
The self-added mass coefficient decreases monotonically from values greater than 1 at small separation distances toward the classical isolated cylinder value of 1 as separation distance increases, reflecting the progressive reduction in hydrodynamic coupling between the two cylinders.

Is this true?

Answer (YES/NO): NO